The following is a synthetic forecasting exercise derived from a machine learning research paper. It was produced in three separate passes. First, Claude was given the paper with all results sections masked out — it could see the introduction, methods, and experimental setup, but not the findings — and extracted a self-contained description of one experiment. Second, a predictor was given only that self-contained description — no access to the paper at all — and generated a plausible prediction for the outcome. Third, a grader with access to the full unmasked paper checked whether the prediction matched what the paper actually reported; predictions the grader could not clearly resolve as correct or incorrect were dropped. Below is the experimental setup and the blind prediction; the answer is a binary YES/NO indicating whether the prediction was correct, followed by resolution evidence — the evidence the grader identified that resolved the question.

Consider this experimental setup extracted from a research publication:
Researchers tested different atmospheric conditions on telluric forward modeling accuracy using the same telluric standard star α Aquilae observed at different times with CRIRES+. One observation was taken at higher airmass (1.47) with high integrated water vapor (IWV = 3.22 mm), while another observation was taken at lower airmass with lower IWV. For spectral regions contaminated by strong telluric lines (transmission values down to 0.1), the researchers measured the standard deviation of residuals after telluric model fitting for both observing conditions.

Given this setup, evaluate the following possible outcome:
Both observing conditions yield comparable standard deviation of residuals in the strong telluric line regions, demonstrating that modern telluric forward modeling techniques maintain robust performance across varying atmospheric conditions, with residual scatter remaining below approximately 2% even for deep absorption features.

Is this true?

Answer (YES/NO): NO